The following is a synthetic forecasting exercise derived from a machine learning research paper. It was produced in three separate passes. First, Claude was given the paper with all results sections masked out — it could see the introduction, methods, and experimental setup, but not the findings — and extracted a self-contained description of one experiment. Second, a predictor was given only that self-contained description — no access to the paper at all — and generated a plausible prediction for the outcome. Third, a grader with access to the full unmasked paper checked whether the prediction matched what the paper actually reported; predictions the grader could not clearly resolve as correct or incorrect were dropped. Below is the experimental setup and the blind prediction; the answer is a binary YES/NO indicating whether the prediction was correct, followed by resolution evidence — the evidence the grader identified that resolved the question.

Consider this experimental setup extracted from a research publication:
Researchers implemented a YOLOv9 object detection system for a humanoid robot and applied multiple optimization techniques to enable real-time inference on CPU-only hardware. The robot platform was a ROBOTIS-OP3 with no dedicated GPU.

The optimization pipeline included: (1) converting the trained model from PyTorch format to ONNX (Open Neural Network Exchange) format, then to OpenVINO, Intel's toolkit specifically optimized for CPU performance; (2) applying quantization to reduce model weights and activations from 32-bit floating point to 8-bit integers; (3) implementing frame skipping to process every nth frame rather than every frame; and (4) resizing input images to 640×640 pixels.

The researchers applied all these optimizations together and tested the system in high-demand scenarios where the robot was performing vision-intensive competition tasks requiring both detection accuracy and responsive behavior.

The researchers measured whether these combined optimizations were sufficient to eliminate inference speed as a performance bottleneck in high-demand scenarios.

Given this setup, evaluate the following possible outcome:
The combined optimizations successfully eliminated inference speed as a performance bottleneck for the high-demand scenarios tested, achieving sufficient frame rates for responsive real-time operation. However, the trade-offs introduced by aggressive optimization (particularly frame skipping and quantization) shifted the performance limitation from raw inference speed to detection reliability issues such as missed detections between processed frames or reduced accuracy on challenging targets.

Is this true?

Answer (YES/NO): NO